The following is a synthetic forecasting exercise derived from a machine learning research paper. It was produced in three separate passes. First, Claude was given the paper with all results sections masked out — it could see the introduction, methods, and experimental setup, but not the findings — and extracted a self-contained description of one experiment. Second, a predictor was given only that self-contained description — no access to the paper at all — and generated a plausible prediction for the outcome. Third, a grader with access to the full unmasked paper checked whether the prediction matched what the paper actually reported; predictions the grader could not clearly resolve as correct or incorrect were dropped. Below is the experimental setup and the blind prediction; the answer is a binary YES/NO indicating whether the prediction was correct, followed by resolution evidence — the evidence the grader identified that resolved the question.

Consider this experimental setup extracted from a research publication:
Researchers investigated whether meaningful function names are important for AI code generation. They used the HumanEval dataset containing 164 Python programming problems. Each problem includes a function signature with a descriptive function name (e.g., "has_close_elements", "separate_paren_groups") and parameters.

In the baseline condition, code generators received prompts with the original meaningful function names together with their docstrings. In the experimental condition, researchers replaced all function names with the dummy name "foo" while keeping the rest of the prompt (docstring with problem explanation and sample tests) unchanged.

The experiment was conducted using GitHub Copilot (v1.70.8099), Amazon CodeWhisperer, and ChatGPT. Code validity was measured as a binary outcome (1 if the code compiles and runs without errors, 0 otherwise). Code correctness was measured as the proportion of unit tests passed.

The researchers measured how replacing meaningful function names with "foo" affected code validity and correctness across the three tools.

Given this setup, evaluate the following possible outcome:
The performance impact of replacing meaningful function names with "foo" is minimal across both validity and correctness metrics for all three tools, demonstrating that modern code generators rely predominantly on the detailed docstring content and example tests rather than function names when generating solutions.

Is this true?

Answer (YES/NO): NO